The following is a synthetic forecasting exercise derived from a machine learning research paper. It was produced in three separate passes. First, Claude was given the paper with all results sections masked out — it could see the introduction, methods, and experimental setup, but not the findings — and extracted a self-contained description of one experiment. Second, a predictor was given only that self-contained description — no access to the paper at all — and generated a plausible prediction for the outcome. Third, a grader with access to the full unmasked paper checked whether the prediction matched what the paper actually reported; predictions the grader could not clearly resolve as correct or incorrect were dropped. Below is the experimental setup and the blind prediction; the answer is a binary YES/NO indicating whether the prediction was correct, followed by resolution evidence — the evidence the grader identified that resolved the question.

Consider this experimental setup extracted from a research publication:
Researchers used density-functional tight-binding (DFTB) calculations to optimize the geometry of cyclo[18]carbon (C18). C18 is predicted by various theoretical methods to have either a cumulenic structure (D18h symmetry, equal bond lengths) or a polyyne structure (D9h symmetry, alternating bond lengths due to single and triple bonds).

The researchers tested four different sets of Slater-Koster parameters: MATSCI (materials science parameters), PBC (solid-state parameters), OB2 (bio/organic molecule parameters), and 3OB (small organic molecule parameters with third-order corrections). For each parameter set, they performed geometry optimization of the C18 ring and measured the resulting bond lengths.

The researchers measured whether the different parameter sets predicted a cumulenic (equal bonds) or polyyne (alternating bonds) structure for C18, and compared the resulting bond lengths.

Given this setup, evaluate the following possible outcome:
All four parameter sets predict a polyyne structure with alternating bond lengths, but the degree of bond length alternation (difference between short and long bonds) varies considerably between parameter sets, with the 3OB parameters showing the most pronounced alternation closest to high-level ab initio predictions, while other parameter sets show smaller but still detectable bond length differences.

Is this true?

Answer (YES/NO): NO